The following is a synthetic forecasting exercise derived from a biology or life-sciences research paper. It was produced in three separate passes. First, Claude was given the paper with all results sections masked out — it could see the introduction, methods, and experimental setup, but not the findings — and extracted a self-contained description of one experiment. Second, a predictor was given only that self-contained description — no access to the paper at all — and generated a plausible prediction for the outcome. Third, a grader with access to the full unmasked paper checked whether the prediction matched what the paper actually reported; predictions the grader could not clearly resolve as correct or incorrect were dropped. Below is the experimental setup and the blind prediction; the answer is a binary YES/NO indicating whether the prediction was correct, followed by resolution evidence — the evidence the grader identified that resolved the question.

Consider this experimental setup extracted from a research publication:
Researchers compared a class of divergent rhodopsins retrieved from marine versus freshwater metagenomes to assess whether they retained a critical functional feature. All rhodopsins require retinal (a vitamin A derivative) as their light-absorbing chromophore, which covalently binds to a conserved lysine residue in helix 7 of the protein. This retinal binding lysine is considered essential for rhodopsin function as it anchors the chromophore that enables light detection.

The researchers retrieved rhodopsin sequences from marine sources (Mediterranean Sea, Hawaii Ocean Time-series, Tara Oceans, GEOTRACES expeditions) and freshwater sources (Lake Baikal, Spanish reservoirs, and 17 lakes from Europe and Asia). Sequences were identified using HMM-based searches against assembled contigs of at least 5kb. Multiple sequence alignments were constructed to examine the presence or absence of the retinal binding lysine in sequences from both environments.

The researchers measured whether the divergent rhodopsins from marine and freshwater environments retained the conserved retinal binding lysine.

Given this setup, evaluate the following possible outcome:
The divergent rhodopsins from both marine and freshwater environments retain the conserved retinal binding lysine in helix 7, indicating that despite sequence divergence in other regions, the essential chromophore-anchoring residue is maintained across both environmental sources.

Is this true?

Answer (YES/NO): NO